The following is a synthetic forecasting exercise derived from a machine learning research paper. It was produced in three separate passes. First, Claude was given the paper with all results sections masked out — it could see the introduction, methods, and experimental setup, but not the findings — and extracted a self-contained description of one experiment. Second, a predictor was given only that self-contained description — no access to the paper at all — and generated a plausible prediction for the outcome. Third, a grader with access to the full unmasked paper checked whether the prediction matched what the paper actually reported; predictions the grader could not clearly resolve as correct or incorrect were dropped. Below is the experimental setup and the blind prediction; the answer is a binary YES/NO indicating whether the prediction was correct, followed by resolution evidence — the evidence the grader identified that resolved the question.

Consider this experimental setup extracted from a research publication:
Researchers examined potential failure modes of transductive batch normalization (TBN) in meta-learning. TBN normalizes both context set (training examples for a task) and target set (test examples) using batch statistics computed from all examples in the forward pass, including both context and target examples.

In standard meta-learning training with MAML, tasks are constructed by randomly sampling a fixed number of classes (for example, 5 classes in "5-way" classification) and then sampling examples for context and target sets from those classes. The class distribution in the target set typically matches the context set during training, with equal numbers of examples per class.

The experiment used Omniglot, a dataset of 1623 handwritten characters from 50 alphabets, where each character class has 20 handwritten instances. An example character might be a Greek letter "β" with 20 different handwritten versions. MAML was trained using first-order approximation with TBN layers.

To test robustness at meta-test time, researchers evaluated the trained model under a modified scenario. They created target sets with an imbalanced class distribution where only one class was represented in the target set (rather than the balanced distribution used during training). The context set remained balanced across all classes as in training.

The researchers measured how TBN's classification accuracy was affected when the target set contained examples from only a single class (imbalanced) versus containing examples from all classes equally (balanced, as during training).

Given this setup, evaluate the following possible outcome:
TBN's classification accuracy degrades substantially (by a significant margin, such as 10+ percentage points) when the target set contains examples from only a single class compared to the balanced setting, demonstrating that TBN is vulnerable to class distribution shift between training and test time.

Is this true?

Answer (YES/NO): YES